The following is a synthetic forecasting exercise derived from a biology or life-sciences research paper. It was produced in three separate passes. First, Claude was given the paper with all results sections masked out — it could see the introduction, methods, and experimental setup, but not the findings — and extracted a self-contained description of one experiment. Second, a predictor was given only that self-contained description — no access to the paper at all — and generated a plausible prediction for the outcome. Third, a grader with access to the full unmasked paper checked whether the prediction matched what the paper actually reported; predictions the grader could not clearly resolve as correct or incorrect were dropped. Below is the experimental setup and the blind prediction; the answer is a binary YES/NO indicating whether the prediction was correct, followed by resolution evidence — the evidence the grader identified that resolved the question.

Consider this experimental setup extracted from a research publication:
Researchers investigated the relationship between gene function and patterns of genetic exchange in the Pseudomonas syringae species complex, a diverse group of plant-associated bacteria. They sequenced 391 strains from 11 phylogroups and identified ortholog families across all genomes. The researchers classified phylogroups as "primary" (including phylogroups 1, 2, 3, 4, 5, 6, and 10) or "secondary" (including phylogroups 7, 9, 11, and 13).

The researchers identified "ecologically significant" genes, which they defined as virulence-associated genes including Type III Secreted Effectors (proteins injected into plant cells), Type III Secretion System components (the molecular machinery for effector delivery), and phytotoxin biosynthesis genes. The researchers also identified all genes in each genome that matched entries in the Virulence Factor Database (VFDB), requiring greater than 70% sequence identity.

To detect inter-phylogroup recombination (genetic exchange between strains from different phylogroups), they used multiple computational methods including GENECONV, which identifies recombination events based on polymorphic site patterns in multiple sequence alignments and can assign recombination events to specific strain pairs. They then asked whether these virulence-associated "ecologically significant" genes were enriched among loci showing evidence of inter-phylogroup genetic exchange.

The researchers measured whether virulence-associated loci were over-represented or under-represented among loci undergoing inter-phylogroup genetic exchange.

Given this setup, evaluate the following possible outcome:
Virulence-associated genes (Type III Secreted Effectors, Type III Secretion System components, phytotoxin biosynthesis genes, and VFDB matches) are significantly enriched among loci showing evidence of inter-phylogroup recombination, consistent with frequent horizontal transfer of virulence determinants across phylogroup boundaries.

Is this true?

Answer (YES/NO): YES